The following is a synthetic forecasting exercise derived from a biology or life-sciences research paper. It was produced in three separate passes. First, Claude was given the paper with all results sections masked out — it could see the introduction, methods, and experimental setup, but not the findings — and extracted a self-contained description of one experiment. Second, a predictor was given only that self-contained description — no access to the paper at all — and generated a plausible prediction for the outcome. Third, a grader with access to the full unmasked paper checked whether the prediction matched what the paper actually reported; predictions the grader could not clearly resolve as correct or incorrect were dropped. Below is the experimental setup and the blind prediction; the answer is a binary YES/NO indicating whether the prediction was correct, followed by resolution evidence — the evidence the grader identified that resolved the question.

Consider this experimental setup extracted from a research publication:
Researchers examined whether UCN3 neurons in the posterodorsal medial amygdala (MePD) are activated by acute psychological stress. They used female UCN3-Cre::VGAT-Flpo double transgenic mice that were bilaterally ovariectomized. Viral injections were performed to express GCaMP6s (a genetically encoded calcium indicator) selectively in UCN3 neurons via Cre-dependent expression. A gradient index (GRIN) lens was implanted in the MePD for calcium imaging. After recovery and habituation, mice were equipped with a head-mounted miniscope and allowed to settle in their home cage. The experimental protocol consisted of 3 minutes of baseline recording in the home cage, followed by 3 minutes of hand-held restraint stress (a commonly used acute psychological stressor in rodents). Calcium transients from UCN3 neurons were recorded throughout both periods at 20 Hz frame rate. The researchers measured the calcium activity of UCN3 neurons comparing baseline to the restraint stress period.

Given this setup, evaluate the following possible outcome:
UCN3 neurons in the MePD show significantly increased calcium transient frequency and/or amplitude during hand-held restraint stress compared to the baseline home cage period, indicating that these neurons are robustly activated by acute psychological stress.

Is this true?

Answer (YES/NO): YES